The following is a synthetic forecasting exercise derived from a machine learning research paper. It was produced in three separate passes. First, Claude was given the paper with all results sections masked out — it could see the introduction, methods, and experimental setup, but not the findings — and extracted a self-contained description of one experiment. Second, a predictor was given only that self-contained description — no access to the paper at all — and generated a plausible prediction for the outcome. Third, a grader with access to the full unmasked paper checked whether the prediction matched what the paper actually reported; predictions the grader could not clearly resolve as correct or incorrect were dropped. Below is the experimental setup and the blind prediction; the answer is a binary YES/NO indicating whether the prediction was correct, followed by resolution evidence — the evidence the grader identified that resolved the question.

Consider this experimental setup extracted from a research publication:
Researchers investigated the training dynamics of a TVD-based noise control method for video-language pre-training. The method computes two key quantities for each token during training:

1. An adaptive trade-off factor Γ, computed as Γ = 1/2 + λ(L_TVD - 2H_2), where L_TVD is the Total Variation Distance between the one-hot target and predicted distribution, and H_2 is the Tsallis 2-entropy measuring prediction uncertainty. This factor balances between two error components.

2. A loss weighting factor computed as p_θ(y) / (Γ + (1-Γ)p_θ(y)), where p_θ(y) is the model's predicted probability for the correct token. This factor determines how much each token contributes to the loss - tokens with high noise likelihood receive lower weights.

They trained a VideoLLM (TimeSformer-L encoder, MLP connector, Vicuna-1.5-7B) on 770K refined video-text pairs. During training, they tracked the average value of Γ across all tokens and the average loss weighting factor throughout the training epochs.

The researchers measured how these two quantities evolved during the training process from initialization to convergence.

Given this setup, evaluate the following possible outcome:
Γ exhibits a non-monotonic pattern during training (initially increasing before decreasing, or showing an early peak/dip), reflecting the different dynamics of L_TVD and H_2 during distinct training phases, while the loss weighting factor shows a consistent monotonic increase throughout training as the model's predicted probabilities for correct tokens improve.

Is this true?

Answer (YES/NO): NO